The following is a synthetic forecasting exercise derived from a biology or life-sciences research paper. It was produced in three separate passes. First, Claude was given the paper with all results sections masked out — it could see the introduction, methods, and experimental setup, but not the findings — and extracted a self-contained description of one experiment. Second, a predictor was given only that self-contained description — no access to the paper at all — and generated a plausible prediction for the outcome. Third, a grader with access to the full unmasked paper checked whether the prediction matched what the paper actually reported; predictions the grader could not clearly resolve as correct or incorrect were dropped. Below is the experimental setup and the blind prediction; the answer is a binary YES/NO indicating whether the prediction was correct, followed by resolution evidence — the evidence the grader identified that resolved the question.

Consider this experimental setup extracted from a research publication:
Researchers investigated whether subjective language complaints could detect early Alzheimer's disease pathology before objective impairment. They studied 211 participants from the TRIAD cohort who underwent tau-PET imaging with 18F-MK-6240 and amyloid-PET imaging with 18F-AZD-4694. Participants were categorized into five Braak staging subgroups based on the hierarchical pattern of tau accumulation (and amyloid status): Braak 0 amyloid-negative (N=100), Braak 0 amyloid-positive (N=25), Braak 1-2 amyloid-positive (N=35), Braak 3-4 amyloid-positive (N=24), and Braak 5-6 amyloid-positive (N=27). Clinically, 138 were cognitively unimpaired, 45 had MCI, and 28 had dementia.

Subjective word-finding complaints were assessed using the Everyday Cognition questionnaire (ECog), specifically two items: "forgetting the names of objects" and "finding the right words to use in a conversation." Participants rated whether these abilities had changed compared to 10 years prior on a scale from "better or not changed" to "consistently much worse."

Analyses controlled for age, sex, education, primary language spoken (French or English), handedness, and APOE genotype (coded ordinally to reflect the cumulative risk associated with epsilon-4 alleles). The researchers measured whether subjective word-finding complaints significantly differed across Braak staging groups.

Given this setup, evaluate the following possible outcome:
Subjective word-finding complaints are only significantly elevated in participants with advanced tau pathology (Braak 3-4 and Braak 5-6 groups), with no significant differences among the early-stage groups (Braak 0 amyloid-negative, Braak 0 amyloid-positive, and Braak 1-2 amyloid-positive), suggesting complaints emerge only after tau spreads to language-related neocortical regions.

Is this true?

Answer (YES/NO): NO